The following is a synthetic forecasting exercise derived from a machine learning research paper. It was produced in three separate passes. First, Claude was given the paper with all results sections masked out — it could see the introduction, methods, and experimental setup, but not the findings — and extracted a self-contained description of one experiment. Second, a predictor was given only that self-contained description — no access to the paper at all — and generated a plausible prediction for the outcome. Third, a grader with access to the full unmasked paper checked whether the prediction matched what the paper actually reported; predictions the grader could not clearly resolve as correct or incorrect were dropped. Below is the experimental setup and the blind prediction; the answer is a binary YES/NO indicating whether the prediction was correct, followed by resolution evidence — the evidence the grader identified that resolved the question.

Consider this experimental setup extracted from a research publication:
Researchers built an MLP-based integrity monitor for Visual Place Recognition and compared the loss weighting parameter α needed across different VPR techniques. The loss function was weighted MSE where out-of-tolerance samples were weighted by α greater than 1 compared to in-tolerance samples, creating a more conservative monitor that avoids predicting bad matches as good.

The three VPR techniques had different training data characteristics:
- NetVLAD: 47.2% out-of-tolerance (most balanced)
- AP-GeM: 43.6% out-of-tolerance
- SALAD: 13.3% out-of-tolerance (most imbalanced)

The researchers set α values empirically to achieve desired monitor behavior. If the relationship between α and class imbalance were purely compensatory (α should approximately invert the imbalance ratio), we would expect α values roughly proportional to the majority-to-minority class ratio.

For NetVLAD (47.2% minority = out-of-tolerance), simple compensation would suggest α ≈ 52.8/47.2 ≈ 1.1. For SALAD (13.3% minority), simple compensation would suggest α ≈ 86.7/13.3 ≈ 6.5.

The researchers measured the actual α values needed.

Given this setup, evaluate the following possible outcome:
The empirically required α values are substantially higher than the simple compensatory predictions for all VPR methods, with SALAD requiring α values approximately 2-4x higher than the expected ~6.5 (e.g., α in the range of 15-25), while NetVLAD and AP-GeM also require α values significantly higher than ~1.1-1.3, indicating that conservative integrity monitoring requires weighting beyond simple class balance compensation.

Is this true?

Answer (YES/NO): NO